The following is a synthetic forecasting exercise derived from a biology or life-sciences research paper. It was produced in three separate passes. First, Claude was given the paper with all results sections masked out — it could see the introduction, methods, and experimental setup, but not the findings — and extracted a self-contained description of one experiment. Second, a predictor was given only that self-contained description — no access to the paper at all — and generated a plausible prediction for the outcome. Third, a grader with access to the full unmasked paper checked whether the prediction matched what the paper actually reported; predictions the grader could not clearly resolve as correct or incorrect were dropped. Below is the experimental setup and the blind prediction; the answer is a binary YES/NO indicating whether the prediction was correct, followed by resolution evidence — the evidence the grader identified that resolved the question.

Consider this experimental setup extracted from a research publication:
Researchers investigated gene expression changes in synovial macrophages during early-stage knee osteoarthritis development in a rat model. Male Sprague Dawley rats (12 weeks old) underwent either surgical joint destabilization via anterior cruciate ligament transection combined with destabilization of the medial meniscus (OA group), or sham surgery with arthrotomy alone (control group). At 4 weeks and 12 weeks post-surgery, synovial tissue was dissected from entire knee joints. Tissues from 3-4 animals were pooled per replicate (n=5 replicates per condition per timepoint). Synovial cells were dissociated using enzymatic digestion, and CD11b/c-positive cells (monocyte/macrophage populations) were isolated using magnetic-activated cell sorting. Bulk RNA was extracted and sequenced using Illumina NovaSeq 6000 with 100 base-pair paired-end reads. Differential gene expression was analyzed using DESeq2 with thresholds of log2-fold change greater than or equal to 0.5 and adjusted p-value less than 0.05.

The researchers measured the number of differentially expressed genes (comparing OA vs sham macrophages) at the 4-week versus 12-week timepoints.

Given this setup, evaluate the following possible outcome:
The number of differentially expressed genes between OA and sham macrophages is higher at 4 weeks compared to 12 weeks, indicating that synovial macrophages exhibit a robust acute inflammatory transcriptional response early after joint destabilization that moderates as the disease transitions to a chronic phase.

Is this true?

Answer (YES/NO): NO